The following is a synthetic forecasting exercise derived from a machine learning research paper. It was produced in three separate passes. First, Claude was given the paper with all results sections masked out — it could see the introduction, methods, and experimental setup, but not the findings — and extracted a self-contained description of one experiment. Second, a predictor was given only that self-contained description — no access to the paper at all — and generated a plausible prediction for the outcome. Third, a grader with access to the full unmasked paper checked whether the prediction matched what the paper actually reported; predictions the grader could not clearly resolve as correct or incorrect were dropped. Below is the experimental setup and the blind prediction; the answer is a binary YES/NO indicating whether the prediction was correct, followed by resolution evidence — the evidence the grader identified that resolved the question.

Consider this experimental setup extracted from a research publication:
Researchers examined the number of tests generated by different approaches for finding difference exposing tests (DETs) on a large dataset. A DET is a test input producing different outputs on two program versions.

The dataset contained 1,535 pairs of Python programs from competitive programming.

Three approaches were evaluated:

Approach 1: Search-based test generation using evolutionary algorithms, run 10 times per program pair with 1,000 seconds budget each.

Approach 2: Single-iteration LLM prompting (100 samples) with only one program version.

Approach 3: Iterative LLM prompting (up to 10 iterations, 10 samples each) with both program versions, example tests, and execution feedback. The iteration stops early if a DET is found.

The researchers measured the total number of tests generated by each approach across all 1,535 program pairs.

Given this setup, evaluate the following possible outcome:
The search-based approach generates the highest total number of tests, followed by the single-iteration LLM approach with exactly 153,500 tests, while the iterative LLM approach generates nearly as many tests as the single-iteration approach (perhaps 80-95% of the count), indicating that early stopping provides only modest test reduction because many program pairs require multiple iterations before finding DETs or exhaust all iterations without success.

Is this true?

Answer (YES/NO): NO